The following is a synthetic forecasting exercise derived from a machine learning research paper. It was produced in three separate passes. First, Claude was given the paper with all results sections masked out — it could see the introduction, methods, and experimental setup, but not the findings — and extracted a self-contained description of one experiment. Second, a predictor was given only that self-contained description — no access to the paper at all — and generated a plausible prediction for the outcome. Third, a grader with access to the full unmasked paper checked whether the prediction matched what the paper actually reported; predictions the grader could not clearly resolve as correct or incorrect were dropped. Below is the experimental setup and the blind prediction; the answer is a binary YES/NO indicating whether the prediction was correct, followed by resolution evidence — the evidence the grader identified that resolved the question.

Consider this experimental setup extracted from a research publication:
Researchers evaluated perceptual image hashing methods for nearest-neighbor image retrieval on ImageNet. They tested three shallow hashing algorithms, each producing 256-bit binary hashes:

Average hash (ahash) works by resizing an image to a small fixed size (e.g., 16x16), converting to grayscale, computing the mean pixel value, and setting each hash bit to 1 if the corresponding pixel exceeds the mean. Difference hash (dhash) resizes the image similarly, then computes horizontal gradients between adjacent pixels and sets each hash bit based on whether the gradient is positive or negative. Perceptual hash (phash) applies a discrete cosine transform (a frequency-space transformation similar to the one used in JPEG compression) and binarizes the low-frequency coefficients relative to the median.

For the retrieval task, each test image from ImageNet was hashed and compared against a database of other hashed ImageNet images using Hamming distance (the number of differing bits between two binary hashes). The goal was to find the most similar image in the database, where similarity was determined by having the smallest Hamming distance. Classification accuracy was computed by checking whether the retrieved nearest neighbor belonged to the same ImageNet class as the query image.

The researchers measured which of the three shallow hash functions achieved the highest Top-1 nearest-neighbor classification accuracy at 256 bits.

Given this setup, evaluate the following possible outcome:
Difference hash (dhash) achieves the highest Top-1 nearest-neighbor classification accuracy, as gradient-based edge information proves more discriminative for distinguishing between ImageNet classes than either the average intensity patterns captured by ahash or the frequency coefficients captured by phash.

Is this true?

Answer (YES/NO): YES